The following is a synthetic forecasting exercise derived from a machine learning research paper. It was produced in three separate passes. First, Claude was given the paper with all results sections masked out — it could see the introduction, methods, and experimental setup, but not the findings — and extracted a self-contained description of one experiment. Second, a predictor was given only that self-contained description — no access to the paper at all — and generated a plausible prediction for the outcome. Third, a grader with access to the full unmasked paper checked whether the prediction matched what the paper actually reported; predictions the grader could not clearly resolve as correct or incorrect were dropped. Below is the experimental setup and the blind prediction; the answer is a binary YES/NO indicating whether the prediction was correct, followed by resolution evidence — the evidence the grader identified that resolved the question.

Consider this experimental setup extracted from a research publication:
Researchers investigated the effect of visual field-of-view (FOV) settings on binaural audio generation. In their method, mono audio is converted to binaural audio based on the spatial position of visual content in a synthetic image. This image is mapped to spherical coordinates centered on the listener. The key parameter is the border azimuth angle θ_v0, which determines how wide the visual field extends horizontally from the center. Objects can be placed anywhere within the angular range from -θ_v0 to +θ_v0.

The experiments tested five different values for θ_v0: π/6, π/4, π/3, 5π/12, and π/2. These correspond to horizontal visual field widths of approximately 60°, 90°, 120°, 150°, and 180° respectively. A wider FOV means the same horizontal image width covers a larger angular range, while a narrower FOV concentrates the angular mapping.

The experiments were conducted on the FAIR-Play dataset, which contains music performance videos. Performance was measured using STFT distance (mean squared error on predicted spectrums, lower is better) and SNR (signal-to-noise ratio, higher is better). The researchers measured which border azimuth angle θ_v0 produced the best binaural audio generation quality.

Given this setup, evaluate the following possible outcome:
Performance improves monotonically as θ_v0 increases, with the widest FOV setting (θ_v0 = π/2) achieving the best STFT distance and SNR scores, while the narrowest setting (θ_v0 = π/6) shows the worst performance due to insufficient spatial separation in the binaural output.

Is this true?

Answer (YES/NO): NO